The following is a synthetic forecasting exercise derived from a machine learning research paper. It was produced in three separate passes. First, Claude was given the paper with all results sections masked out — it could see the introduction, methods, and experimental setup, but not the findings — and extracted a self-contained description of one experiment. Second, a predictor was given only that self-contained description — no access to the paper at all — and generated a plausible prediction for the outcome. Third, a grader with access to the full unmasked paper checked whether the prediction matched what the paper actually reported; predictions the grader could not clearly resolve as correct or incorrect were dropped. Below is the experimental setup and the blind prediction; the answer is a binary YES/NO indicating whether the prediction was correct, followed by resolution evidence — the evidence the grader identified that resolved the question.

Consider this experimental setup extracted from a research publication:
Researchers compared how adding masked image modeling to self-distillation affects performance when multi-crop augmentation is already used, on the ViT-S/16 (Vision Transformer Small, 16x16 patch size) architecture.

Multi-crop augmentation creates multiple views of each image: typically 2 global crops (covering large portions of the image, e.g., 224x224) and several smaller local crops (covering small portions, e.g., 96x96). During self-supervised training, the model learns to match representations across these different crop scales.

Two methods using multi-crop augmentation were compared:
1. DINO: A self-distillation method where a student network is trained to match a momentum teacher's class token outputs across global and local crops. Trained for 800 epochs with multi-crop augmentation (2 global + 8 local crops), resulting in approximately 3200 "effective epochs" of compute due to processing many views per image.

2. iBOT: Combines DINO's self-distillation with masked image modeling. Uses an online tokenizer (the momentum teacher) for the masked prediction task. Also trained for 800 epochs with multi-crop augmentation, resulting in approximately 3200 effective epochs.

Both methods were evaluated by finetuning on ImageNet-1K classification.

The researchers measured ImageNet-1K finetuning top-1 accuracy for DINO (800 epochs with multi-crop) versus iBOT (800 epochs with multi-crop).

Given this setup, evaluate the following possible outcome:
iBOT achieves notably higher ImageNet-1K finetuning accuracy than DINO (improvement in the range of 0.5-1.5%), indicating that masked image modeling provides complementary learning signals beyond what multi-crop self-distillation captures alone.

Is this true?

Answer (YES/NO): NO